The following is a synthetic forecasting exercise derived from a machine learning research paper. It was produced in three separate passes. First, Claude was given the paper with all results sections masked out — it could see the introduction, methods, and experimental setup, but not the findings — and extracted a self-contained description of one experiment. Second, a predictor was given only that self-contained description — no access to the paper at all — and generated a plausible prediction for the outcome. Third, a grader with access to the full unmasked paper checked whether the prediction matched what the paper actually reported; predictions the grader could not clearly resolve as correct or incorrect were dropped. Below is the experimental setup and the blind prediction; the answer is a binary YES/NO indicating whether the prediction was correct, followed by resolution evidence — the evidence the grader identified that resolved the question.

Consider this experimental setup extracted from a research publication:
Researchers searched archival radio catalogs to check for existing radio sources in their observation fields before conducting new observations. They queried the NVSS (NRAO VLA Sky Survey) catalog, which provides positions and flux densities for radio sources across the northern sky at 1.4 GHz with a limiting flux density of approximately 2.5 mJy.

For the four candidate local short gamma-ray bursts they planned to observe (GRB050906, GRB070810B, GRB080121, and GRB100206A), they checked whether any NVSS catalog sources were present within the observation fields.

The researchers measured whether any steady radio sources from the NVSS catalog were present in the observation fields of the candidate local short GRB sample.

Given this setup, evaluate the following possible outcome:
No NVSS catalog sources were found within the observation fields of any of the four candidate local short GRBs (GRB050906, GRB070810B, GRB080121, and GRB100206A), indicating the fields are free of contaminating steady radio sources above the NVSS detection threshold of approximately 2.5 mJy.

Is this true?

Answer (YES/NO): NO